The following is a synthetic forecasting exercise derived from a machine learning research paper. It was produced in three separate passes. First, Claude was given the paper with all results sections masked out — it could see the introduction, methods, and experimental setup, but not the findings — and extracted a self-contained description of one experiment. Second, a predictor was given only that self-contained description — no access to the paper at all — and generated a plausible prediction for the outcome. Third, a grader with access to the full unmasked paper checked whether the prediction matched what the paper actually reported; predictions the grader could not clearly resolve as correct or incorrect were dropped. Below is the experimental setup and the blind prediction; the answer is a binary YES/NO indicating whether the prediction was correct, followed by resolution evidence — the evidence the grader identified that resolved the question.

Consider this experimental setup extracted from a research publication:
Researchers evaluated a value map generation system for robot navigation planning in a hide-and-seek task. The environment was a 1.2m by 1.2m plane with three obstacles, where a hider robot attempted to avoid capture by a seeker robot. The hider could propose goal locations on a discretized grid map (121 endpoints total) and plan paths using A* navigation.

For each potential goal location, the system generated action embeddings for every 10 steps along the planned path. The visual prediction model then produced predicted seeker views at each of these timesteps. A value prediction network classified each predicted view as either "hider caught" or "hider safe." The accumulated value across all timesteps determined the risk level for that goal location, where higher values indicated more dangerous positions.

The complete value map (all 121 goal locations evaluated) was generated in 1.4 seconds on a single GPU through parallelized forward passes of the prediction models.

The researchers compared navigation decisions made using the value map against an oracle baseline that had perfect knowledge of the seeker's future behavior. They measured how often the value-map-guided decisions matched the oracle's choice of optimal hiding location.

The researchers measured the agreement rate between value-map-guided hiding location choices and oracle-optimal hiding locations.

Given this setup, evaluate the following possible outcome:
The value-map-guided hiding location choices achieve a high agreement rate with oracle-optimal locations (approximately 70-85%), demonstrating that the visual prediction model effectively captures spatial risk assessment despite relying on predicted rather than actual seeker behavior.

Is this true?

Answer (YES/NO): YES